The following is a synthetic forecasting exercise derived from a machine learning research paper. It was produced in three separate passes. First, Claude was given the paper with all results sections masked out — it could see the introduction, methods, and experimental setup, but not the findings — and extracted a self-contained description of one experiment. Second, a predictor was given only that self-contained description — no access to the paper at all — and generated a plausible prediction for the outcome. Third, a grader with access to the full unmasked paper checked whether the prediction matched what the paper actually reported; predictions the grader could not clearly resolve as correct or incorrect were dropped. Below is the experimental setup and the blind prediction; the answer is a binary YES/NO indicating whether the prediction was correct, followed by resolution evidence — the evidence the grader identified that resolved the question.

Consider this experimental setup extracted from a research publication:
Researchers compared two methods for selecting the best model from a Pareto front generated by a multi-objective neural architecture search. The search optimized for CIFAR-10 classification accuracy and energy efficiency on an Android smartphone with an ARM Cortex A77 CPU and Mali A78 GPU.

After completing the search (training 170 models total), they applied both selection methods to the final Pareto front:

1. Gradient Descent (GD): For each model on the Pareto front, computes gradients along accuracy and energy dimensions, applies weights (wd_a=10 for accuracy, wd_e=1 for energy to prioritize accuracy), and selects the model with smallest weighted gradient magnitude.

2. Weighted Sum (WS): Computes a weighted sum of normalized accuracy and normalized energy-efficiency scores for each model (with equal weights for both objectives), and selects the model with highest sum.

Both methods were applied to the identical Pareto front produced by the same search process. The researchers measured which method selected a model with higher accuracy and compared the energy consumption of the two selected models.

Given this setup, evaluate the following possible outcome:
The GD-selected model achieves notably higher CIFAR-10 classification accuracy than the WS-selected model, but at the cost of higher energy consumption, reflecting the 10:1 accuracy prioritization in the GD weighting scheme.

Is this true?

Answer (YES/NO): NO